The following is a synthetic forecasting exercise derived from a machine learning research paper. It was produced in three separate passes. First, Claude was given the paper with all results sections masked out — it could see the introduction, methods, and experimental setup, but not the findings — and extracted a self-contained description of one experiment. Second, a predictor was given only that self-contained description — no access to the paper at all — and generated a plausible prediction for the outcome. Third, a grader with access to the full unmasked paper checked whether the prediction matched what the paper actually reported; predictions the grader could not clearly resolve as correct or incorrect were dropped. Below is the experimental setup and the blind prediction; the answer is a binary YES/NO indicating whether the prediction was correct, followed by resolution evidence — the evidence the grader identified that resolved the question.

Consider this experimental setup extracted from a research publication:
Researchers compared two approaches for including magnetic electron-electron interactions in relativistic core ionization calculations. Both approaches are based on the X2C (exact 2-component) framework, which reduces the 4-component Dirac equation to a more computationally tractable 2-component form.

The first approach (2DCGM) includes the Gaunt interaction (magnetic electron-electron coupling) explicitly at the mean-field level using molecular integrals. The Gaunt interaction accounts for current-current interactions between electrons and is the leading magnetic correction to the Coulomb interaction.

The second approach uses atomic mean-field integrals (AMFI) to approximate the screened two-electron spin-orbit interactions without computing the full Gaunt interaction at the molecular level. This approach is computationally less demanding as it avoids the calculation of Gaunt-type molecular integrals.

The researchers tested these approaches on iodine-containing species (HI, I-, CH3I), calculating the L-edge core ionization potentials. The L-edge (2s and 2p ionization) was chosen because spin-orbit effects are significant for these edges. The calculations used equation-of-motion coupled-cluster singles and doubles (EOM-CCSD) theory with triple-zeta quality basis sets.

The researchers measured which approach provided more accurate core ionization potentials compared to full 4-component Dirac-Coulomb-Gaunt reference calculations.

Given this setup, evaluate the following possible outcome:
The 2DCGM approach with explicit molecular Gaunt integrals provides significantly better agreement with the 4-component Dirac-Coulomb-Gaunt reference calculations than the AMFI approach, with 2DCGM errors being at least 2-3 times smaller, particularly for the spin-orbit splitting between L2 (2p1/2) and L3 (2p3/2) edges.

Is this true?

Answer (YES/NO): YES